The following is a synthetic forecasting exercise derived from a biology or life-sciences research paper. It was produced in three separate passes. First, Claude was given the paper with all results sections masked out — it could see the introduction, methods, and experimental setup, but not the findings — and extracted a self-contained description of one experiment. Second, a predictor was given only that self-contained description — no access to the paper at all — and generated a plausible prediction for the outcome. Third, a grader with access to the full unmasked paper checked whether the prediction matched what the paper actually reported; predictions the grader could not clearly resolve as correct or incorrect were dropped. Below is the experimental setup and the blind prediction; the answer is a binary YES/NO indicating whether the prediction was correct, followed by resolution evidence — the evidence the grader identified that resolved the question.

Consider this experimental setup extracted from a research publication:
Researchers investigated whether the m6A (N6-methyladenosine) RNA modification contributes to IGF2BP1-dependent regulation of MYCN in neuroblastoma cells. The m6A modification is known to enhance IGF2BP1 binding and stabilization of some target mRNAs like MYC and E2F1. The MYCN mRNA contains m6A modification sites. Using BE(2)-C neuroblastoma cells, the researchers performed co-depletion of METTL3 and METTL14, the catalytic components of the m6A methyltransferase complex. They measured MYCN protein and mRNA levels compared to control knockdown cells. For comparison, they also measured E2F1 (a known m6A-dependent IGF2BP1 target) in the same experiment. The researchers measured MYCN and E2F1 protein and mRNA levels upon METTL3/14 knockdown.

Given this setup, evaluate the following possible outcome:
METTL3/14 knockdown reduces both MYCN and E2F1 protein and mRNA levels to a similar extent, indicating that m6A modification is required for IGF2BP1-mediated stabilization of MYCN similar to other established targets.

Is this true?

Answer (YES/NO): NO